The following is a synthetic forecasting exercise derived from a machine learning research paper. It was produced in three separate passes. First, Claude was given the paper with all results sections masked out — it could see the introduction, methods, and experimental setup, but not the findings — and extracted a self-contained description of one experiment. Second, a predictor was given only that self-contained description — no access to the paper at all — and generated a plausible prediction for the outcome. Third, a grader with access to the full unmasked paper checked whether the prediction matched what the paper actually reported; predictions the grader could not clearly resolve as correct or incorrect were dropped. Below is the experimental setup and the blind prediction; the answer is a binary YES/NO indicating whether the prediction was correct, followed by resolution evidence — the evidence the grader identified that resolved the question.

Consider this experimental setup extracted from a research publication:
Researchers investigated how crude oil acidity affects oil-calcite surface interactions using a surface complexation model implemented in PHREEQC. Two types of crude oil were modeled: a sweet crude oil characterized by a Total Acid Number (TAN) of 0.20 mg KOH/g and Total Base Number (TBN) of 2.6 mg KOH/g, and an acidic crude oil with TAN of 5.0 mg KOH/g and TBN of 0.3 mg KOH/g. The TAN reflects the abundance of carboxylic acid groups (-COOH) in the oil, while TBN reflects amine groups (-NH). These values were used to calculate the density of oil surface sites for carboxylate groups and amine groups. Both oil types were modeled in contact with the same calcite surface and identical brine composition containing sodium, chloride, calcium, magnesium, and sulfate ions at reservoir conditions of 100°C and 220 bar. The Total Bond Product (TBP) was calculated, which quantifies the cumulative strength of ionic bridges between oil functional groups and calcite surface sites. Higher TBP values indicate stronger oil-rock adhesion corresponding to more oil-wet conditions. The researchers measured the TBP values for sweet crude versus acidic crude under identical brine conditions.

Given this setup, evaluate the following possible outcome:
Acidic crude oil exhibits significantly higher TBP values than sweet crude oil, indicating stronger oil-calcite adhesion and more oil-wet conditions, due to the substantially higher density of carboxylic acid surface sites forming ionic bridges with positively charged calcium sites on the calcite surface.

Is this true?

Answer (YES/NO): YES